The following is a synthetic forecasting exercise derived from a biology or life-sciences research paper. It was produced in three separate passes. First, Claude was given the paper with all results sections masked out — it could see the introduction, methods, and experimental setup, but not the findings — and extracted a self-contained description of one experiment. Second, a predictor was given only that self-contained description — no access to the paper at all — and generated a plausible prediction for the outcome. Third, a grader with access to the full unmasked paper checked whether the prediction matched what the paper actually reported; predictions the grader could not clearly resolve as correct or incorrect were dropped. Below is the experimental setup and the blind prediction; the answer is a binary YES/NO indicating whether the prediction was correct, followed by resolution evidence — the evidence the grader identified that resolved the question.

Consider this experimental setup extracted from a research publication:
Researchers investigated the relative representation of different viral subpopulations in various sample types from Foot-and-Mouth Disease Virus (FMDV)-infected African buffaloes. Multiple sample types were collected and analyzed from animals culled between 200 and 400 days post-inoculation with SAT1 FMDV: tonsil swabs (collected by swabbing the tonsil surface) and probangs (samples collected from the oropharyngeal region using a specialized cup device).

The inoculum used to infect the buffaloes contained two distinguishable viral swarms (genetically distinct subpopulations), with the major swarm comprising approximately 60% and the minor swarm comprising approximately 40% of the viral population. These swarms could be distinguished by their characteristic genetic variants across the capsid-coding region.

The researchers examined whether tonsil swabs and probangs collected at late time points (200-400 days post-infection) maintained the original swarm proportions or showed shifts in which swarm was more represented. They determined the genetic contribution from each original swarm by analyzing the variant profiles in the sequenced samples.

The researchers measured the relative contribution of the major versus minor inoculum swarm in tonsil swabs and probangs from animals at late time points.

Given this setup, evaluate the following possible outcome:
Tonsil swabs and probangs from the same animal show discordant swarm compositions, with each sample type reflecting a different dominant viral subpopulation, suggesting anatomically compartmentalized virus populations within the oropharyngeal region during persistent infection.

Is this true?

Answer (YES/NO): NO